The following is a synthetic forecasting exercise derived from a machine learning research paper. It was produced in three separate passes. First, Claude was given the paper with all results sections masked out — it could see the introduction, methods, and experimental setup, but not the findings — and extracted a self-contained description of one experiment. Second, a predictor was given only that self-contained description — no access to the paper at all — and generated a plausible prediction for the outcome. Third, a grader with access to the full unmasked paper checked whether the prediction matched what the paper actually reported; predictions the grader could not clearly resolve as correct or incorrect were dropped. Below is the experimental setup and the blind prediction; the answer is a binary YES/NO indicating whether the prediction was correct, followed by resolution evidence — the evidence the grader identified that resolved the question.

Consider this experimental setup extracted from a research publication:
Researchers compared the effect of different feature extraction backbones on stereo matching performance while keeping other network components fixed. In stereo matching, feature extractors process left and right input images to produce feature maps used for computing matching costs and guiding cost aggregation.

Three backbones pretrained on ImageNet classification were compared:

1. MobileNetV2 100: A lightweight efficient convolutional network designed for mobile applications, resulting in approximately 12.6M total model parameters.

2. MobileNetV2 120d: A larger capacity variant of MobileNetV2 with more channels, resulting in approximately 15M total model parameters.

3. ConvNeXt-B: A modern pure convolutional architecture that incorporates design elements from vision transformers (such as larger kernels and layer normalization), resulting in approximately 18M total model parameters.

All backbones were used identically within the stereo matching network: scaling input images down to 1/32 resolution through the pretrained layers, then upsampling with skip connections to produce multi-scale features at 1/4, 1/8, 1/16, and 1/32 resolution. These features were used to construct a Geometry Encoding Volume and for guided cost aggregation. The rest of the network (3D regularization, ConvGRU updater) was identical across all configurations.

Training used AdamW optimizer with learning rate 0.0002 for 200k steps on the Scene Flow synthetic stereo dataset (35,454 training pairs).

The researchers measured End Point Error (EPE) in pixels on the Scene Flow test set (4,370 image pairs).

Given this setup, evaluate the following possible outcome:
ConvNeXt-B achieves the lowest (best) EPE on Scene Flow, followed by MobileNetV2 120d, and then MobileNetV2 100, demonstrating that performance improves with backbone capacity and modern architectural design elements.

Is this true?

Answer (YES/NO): YES